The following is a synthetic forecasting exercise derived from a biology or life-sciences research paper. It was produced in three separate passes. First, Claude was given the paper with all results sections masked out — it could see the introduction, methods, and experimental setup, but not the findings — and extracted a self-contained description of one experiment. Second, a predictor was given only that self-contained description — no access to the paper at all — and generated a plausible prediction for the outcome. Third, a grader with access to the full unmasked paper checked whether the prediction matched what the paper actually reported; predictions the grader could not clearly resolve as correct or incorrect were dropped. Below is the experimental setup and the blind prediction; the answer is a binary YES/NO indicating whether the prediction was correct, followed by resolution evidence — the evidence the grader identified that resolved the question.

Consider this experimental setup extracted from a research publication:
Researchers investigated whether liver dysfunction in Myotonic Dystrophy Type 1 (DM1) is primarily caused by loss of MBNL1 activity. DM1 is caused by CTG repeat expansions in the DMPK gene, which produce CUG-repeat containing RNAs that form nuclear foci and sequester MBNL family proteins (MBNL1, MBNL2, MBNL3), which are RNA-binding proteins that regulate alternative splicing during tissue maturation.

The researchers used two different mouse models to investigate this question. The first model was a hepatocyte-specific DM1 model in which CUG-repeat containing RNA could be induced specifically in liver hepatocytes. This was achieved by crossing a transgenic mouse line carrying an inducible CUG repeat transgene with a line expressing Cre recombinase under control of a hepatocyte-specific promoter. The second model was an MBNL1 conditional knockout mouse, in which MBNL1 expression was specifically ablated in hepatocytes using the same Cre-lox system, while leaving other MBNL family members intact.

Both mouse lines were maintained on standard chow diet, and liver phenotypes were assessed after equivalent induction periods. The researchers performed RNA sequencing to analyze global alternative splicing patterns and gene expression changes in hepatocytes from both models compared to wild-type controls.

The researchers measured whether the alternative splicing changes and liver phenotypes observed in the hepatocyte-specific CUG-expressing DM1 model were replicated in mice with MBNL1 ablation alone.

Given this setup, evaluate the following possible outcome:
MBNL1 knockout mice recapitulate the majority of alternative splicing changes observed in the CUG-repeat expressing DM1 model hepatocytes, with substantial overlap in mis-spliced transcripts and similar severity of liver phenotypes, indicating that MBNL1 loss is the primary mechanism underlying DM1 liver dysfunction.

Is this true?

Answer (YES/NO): NO